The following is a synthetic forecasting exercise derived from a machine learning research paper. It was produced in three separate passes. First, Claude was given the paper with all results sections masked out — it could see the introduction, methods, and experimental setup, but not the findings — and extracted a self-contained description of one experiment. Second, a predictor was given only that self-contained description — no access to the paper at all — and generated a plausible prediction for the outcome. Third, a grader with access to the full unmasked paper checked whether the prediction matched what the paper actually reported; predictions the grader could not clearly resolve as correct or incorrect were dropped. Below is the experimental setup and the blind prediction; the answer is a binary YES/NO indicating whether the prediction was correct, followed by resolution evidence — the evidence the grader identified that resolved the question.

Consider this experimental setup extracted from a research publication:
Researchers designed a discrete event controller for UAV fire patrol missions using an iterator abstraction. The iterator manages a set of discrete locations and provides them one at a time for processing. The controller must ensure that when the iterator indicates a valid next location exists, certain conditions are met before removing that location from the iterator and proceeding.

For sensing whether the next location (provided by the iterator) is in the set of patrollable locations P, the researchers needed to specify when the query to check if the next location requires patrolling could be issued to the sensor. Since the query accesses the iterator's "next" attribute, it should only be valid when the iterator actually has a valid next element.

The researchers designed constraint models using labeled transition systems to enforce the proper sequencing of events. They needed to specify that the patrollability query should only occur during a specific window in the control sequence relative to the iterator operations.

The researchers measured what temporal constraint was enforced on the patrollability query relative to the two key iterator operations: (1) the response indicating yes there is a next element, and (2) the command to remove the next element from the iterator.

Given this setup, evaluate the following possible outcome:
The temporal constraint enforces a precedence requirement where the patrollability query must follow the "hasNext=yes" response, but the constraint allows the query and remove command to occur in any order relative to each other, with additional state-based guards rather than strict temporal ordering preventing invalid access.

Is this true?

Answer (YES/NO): NO